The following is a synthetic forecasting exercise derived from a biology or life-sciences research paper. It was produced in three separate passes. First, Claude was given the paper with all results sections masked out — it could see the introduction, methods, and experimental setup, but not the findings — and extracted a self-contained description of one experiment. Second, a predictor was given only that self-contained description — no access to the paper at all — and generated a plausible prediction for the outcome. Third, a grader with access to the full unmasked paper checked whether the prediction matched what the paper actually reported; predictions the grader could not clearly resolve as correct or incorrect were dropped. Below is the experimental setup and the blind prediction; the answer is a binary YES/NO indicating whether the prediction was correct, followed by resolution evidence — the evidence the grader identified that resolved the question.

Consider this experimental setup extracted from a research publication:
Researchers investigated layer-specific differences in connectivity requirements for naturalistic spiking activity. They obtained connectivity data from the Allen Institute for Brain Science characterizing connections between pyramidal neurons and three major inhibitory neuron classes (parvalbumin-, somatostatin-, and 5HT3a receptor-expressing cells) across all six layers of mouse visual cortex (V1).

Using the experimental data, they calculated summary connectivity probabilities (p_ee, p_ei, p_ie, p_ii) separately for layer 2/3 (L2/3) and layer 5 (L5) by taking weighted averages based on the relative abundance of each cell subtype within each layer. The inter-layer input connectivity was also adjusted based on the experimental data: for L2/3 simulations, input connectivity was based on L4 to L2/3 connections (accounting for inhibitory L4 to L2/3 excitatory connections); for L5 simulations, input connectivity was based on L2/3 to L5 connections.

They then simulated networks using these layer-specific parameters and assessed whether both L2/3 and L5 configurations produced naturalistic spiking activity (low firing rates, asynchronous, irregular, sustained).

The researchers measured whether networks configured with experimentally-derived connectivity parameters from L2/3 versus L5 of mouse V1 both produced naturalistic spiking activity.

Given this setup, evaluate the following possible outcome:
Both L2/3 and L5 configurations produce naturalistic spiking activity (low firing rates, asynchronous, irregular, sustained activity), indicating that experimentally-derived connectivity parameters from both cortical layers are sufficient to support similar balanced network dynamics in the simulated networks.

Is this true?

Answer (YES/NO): YES